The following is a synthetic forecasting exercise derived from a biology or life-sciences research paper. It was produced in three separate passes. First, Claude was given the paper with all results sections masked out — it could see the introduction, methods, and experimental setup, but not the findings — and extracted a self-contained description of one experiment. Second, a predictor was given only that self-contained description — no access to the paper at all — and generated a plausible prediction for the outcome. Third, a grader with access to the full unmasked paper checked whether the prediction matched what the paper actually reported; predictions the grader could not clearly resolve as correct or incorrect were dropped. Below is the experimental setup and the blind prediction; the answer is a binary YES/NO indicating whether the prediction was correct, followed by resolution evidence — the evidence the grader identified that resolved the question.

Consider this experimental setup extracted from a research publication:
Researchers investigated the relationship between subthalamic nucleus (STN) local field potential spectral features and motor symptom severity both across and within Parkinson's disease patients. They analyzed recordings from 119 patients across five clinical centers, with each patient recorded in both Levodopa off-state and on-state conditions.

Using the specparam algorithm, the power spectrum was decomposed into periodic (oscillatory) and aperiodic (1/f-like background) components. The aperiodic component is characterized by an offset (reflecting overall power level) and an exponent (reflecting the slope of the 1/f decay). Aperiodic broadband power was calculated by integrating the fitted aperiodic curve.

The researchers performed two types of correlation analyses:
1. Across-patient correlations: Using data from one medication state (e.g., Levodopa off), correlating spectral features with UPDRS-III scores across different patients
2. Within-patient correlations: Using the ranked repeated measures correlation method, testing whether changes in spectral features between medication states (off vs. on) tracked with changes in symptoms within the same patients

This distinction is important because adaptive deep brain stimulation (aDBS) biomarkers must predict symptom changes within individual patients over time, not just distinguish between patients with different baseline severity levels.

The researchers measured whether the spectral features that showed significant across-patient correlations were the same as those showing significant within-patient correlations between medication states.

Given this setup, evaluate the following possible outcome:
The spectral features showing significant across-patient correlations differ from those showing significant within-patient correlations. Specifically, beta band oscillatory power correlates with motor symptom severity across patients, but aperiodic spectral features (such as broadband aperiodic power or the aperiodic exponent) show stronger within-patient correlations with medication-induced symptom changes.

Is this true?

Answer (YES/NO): YES